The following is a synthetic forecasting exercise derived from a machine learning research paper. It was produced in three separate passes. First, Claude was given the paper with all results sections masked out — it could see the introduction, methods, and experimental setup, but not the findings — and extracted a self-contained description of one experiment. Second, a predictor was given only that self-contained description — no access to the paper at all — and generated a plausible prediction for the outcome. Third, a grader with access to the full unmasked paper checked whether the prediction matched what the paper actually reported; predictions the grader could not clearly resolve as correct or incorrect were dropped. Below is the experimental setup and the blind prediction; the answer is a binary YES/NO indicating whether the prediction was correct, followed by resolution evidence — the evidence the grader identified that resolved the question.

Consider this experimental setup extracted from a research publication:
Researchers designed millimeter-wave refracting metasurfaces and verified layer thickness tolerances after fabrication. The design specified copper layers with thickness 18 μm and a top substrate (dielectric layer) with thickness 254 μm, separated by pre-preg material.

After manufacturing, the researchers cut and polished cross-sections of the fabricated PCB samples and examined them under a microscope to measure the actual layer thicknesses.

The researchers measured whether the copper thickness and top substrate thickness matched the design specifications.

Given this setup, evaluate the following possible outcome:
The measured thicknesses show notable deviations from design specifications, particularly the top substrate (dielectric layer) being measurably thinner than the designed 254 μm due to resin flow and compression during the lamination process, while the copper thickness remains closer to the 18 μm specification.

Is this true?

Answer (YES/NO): NO